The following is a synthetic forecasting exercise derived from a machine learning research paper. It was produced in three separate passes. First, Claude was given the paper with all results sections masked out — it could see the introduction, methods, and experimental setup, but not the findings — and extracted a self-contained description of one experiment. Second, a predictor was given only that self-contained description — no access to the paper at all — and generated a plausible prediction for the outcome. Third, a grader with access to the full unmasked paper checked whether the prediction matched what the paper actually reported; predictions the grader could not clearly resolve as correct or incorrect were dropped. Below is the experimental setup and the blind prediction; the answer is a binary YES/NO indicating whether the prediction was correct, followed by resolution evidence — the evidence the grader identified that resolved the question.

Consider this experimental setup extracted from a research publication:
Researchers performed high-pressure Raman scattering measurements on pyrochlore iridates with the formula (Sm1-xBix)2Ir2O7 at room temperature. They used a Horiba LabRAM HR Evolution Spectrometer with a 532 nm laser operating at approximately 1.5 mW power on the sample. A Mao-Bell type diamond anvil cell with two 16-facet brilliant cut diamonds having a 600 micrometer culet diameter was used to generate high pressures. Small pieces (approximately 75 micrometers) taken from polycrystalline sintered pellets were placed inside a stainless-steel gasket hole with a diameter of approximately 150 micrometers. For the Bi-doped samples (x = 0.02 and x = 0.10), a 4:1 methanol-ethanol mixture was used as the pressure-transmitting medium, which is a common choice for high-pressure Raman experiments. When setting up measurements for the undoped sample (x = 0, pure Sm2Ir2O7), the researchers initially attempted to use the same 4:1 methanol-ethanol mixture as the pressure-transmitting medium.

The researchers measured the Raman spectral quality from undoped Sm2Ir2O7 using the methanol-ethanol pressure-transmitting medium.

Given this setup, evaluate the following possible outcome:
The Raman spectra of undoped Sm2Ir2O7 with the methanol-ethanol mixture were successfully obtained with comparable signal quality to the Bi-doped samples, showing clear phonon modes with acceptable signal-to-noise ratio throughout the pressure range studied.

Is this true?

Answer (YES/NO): NO